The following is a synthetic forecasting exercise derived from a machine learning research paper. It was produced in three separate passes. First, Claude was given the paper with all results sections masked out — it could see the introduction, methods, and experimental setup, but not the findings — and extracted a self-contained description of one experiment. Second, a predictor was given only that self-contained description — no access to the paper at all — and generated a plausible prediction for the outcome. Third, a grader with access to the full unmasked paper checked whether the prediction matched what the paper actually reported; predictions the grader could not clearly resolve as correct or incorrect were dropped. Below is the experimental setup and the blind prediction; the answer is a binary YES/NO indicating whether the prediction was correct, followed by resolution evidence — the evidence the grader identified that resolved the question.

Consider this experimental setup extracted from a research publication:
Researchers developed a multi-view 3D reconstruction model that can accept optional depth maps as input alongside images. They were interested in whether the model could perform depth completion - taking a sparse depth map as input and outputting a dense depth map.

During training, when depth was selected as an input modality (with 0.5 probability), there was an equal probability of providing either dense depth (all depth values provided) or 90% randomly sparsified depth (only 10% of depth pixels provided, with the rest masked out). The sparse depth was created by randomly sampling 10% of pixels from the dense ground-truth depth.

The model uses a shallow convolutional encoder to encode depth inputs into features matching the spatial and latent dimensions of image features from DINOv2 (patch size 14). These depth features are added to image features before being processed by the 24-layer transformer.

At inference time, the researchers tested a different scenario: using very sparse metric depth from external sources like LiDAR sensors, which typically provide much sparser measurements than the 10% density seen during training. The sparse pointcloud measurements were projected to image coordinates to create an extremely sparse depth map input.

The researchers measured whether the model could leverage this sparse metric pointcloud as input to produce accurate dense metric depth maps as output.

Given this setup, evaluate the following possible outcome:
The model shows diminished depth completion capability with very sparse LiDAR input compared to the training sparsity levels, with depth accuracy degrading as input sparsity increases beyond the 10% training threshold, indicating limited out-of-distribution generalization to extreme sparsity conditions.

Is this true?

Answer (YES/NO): NO